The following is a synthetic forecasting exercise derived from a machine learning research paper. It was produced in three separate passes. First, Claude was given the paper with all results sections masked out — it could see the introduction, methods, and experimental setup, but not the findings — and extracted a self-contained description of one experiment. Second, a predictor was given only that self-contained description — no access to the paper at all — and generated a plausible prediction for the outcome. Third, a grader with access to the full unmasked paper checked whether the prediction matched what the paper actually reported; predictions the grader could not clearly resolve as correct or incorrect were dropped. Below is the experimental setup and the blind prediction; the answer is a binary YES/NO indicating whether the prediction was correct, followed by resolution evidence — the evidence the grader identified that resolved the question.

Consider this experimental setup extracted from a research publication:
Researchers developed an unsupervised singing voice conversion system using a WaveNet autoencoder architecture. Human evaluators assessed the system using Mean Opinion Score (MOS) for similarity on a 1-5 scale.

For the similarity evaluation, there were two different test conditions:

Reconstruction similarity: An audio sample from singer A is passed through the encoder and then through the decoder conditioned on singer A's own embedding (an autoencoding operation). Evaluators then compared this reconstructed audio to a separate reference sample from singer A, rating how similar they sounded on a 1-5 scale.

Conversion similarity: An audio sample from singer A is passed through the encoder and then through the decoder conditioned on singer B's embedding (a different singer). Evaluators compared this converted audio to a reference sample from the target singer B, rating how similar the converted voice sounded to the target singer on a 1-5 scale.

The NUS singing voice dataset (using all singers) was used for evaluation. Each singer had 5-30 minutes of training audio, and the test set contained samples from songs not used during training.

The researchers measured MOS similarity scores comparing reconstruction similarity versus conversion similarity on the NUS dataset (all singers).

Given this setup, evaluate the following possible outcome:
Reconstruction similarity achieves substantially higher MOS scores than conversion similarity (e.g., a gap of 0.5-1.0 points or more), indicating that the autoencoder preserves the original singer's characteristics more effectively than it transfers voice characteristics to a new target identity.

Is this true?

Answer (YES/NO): YES